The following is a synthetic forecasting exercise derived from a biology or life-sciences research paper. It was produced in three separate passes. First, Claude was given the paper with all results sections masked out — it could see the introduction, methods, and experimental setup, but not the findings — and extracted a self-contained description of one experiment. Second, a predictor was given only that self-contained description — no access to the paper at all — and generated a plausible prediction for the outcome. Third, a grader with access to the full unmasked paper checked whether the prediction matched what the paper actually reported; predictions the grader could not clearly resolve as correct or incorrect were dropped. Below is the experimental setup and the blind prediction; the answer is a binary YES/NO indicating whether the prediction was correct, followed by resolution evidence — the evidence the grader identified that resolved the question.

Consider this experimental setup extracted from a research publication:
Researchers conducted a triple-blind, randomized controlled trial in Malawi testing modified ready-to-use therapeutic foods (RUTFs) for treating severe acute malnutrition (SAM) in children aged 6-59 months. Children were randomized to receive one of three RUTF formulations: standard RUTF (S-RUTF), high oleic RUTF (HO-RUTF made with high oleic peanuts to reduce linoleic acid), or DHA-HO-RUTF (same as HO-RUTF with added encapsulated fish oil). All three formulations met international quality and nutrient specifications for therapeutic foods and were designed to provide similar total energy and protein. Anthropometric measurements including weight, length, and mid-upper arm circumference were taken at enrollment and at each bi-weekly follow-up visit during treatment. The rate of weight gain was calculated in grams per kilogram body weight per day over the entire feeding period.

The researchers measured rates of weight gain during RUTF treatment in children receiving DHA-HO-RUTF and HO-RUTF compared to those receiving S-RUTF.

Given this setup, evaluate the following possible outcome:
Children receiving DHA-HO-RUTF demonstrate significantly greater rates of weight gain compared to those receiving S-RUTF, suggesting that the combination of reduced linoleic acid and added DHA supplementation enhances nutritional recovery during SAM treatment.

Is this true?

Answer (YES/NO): NO